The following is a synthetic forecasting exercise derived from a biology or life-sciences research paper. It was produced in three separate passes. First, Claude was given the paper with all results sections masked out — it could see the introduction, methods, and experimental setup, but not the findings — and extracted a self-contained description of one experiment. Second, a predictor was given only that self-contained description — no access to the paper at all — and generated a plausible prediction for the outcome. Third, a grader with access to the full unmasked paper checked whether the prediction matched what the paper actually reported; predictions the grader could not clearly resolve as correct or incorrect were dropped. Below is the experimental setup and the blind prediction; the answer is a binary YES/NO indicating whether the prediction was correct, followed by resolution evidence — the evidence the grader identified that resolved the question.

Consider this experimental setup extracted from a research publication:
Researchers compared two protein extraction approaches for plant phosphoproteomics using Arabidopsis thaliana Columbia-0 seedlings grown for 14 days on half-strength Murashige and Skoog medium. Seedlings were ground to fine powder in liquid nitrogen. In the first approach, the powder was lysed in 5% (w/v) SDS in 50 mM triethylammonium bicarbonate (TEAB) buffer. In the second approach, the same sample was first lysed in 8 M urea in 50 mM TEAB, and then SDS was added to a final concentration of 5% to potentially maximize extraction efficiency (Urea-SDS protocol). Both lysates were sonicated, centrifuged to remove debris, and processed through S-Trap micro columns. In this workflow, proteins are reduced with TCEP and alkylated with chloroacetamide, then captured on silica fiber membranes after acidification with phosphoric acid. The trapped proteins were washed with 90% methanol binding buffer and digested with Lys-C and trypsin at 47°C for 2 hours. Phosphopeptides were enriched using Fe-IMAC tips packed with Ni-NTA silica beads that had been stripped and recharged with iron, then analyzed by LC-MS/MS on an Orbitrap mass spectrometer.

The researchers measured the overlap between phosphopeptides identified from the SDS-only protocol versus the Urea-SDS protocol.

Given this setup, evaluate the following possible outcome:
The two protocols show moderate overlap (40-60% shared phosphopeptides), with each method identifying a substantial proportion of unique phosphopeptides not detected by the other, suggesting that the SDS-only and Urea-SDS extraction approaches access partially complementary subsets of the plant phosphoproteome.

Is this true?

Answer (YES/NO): NO